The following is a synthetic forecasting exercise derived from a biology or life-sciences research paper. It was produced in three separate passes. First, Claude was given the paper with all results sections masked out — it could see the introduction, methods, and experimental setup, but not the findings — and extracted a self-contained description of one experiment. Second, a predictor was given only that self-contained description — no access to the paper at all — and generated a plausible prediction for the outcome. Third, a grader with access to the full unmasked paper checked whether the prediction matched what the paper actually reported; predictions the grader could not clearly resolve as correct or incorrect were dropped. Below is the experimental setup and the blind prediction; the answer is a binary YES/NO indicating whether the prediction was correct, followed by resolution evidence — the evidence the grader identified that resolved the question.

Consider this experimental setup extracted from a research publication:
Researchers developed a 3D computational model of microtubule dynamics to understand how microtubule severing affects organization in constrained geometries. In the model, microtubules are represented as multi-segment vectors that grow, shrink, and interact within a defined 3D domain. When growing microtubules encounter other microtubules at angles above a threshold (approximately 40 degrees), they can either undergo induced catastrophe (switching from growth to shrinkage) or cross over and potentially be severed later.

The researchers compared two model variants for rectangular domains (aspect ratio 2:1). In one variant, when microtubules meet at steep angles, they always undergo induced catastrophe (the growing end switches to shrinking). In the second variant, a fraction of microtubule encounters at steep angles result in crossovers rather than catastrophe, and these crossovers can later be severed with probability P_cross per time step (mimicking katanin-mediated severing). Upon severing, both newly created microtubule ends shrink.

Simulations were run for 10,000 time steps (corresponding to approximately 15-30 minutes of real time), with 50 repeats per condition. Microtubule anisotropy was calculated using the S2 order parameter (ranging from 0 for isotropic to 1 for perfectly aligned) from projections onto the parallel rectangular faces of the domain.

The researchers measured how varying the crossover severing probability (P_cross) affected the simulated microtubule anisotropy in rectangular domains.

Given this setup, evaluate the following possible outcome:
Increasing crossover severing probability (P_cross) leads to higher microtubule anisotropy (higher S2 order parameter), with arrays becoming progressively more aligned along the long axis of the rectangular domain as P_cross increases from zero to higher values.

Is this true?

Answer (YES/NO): YES